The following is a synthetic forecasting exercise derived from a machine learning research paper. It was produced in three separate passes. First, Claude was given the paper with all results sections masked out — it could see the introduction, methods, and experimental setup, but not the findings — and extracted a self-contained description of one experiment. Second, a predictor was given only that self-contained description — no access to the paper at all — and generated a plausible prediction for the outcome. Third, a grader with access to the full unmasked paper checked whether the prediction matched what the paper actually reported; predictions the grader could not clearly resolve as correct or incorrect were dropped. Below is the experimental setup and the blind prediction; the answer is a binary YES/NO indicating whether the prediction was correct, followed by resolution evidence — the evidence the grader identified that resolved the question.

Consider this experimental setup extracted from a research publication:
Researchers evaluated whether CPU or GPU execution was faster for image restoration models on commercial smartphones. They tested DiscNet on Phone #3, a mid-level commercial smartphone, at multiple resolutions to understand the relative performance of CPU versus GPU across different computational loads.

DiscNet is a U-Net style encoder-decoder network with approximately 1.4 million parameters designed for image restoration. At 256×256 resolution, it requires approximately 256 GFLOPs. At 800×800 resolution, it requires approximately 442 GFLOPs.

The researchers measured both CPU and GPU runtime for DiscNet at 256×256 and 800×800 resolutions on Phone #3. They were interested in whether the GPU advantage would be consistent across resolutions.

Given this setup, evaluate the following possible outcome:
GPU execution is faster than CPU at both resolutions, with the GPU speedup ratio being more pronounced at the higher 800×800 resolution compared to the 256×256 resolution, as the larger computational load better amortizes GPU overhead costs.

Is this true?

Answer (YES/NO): YES